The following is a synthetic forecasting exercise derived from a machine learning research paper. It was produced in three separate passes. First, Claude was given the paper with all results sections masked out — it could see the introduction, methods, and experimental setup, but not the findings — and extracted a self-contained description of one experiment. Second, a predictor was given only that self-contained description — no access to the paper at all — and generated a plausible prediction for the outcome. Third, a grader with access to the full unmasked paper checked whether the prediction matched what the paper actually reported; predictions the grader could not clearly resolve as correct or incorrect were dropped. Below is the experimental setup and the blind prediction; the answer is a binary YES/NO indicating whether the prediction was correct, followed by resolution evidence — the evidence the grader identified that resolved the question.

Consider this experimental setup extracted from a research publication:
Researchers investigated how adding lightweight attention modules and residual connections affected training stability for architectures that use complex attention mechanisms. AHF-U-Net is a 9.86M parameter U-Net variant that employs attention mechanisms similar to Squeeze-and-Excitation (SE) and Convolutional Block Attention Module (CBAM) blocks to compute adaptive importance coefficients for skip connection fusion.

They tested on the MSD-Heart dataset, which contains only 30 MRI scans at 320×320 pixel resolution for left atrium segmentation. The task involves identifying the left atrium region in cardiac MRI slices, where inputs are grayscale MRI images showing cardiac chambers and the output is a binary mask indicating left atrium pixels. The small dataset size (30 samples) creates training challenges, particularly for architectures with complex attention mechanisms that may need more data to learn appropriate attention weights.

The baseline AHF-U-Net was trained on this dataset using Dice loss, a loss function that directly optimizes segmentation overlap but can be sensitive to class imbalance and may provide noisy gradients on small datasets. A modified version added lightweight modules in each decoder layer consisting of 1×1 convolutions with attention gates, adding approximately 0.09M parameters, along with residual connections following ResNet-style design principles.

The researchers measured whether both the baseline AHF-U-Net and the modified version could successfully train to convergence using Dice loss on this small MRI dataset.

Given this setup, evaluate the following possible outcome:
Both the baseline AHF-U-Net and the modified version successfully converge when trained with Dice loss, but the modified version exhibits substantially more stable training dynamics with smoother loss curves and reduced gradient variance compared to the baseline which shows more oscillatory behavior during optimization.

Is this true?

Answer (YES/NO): NO